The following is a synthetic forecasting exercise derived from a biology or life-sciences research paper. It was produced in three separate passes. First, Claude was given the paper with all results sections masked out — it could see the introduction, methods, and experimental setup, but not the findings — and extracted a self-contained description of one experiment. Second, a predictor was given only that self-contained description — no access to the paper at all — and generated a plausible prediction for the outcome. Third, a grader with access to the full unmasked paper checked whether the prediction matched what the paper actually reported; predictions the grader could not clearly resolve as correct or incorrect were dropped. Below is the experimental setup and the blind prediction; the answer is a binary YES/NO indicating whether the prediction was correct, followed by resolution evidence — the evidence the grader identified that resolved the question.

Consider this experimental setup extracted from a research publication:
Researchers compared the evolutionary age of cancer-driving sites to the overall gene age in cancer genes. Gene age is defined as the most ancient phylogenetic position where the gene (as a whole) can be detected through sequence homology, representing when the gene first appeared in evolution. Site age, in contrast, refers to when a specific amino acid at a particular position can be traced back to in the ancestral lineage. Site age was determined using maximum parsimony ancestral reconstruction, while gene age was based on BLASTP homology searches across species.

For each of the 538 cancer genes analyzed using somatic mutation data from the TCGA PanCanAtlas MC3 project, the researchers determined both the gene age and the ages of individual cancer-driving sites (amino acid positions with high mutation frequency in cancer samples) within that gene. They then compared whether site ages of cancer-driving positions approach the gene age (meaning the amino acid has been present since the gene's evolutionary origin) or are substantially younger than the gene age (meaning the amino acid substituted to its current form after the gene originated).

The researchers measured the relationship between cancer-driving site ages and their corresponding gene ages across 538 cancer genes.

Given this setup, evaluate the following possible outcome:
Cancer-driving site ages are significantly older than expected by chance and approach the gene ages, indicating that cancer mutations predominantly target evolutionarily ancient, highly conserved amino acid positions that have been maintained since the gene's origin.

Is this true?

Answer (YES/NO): YES